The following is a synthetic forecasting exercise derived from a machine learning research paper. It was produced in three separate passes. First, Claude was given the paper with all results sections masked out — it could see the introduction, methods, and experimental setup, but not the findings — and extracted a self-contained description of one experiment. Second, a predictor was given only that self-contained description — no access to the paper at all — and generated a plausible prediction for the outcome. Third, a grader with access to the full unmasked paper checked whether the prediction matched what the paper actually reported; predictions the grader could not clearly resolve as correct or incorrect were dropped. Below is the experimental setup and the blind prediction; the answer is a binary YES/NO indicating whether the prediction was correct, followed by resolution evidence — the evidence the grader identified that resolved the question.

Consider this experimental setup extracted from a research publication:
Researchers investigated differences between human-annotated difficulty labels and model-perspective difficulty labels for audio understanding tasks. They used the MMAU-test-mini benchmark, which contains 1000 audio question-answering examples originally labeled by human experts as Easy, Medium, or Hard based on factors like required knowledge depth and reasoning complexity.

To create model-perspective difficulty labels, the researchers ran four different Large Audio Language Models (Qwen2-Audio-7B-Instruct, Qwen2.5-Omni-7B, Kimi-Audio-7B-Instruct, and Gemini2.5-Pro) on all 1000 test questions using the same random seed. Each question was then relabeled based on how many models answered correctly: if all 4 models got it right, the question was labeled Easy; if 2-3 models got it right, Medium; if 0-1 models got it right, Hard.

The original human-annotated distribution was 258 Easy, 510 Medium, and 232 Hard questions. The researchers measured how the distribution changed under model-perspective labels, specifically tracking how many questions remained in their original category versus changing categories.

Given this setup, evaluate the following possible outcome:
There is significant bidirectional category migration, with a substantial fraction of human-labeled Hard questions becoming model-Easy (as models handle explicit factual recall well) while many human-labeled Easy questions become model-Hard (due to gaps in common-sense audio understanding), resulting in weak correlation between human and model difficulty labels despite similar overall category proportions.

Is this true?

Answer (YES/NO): NO